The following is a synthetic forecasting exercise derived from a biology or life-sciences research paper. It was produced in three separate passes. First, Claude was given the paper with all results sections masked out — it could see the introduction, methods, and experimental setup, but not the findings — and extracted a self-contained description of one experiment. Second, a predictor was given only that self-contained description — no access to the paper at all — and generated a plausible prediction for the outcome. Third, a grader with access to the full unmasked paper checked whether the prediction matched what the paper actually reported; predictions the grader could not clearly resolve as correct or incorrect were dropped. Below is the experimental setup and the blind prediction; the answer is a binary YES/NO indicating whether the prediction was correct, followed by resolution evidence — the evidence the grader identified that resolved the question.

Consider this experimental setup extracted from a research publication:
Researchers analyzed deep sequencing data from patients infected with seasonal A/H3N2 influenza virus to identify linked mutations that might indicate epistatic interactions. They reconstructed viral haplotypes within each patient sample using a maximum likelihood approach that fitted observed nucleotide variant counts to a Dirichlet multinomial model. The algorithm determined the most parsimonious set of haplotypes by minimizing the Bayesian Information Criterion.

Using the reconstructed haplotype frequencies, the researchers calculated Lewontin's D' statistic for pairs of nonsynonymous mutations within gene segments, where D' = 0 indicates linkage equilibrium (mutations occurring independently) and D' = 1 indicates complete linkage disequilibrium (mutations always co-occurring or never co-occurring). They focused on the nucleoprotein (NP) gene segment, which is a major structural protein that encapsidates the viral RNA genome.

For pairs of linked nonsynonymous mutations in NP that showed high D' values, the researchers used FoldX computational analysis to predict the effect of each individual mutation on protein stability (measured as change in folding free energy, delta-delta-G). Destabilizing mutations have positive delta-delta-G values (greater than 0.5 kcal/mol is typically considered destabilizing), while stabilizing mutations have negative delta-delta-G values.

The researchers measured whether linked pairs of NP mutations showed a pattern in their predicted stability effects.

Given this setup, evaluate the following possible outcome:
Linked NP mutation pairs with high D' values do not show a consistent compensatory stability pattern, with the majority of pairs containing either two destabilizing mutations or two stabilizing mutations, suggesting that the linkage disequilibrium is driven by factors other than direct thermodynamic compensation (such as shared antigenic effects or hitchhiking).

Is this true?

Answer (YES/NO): NO